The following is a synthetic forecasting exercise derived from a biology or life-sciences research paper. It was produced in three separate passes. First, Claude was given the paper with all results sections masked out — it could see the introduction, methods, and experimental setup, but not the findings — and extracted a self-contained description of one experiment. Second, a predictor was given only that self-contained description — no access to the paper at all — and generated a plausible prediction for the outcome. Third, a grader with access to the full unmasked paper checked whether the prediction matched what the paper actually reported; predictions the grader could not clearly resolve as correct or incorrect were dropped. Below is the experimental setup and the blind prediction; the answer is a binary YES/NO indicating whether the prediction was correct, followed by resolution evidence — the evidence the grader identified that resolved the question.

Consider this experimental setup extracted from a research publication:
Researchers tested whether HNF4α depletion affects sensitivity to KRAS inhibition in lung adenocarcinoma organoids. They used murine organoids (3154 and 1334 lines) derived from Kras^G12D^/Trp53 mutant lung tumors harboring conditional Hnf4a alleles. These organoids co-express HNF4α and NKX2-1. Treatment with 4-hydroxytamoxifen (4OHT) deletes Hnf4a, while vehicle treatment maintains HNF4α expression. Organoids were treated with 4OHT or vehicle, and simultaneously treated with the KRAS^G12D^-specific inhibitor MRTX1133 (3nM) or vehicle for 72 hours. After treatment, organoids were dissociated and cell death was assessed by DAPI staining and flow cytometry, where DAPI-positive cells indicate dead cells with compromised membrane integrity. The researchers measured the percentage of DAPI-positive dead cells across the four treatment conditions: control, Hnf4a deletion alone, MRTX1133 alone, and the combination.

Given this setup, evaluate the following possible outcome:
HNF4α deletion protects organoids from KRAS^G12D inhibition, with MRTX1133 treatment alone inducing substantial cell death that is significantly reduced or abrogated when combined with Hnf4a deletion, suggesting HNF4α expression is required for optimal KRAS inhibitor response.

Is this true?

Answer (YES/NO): NO